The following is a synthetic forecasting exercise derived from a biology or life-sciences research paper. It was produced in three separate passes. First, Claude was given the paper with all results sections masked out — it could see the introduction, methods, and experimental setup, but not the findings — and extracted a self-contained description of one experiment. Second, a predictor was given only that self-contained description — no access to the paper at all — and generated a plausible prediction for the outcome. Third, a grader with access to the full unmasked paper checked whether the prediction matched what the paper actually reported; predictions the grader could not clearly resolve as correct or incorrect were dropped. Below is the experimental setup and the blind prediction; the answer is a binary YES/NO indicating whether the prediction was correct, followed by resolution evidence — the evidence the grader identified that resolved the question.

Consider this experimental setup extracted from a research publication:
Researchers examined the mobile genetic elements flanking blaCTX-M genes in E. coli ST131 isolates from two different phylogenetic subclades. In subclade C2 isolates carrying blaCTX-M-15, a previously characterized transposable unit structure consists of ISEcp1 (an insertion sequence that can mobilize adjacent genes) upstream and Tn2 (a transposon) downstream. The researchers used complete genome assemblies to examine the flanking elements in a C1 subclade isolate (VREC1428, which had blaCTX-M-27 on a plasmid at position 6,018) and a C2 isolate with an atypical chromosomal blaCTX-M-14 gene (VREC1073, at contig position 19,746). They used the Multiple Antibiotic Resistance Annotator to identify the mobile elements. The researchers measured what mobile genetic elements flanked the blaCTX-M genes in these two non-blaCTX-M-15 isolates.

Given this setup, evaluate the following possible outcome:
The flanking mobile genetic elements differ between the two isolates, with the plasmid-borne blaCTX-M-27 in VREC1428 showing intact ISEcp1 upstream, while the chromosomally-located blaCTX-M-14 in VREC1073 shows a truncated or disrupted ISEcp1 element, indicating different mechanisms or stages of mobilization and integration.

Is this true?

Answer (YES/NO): NO